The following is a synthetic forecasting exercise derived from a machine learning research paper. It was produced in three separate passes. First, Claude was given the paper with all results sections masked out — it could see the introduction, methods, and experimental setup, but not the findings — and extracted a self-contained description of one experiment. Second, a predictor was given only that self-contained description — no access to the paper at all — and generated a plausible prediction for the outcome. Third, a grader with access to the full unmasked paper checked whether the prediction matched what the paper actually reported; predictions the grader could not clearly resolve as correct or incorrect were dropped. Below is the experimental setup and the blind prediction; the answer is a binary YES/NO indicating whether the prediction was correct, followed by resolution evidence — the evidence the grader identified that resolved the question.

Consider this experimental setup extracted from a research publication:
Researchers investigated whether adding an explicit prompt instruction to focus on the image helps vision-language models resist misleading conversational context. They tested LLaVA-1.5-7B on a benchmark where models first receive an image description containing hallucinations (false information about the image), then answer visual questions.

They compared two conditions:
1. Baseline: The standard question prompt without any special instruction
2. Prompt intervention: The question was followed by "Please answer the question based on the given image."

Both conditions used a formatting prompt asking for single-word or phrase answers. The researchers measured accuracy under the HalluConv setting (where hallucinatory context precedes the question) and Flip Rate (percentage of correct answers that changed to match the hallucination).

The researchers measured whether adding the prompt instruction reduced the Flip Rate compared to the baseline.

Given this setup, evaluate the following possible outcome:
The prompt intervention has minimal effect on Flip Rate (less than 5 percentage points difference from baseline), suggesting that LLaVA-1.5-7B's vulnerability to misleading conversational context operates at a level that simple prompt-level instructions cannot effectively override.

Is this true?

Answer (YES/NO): YES